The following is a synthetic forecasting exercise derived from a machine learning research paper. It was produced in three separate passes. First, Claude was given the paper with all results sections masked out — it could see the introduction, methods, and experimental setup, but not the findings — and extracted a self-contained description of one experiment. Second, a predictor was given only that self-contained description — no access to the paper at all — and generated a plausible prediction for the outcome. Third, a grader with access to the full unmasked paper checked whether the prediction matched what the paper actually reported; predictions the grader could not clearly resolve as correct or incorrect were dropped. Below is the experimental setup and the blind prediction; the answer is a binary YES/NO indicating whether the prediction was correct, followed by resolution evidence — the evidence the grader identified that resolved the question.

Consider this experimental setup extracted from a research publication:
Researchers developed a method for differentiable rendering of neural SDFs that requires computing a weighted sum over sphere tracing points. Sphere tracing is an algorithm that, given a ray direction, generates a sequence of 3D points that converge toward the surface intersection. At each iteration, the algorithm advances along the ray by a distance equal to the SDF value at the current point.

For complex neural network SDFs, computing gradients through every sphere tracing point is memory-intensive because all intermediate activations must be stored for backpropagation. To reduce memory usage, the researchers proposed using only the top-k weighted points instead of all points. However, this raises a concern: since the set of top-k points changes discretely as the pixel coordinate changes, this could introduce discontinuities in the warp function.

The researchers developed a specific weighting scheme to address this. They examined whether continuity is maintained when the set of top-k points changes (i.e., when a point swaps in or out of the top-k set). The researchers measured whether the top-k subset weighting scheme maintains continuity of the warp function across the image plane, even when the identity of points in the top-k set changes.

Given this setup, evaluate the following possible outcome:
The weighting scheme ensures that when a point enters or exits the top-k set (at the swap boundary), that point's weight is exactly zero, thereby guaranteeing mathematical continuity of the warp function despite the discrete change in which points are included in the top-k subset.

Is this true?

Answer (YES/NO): YES